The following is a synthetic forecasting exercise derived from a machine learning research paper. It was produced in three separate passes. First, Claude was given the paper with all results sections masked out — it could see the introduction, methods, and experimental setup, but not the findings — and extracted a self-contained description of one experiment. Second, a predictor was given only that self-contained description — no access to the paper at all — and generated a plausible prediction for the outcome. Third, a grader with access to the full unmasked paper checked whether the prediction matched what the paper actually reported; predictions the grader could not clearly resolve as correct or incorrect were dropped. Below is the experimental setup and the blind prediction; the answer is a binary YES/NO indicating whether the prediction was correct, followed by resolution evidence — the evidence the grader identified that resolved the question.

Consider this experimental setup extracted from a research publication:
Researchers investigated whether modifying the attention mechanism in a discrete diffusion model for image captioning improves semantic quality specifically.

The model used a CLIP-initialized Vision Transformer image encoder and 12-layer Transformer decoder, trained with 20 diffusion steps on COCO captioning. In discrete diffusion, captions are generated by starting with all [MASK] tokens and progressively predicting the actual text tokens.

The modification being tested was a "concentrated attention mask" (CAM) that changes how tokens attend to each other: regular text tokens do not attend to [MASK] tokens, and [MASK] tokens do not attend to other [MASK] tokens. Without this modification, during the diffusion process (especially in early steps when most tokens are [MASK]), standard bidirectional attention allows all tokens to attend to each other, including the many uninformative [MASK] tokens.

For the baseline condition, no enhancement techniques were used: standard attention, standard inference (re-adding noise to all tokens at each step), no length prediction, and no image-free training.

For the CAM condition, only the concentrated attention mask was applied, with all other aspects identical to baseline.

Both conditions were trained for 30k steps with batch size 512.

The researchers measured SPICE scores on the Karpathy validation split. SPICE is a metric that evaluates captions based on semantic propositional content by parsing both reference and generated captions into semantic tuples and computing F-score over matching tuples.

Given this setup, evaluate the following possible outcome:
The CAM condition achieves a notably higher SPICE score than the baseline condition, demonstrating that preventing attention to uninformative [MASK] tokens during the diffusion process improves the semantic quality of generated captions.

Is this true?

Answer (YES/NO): YES